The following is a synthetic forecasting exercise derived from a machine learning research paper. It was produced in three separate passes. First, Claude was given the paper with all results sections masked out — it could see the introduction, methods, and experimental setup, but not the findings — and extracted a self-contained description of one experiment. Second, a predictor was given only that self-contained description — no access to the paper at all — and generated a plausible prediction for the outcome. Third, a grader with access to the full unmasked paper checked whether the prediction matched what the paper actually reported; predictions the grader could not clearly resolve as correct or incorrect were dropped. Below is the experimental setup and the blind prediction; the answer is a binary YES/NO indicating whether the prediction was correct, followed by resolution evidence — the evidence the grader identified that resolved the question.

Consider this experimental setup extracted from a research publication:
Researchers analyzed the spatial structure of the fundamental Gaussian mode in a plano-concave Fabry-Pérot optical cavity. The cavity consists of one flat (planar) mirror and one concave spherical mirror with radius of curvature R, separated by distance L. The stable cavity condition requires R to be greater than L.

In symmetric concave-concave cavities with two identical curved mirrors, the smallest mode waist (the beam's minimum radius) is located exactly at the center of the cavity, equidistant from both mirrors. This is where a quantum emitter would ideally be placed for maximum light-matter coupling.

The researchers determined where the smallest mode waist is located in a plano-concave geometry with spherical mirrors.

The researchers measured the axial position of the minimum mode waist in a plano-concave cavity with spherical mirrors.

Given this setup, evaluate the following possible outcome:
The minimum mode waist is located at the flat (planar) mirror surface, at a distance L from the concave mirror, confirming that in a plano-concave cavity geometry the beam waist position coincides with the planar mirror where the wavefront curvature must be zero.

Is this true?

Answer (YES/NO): YES